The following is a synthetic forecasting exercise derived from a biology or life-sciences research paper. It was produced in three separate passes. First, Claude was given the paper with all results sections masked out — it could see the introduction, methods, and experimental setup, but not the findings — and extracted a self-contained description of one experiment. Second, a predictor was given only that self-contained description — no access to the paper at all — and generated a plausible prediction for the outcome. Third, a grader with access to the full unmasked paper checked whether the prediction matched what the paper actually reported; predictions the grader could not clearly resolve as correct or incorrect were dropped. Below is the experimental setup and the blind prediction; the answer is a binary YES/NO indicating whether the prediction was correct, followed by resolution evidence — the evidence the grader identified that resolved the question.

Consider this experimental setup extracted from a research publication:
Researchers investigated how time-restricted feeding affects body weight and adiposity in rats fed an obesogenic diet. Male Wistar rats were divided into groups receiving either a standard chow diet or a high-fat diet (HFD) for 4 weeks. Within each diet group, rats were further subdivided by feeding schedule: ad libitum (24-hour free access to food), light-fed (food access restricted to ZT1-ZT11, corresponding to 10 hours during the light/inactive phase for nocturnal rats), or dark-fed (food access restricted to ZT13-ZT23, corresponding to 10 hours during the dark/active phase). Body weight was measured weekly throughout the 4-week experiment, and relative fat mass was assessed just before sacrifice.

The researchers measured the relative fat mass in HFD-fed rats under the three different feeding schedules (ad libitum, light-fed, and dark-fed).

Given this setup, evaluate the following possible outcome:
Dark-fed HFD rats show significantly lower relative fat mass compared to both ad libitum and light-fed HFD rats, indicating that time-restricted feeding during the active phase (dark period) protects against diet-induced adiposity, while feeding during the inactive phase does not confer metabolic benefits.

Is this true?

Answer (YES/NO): YES